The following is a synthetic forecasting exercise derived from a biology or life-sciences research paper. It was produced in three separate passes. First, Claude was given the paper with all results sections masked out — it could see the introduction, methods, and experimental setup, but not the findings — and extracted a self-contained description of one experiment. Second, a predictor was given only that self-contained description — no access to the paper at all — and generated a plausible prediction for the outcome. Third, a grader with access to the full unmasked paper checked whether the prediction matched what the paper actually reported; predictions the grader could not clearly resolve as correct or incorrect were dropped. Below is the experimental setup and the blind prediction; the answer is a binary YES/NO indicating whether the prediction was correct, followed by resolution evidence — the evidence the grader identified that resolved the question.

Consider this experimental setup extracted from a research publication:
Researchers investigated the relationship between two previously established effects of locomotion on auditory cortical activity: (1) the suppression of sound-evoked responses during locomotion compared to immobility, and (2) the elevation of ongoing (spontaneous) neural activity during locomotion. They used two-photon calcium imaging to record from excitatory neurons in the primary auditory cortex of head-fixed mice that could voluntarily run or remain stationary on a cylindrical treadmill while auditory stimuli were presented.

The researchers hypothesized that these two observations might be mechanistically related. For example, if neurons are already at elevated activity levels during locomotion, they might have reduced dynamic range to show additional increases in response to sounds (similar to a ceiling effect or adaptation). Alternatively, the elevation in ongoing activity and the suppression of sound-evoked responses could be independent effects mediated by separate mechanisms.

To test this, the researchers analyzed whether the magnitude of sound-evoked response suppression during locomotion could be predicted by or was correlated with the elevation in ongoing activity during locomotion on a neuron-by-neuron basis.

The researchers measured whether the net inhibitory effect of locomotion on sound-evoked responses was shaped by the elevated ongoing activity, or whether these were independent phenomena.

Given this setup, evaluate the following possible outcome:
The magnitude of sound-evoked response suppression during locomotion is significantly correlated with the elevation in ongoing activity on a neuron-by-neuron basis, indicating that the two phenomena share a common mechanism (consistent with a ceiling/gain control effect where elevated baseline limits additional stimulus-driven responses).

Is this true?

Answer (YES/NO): YES